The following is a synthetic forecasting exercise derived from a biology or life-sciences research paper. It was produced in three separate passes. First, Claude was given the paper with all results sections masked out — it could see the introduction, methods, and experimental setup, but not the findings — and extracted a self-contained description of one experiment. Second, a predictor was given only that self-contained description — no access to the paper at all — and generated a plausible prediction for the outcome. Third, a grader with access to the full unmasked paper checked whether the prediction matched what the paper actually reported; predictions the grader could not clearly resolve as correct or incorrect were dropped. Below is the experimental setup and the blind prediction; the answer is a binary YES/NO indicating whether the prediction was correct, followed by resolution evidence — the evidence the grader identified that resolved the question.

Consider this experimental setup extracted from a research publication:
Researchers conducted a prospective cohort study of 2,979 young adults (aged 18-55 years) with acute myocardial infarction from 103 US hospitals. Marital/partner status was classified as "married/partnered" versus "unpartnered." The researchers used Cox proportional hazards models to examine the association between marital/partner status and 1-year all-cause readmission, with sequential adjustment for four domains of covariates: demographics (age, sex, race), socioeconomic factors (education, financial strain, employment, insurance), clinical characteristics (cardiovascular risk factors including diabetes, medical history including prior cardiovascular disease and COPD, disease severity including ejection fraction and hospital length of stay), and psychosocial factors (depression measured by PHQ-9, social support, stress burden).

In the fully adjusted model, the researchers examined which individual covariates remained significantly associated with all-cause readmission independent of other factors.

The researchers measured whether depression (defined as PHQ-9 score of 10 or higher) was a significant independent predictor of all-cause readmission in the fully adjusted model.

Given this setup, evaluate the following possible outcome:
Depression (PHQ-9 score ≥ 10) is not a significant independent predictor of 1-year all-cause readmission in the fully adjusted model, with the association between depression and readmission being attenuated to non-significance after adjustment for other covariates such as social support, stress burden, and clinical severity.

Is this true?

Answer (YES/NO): NO